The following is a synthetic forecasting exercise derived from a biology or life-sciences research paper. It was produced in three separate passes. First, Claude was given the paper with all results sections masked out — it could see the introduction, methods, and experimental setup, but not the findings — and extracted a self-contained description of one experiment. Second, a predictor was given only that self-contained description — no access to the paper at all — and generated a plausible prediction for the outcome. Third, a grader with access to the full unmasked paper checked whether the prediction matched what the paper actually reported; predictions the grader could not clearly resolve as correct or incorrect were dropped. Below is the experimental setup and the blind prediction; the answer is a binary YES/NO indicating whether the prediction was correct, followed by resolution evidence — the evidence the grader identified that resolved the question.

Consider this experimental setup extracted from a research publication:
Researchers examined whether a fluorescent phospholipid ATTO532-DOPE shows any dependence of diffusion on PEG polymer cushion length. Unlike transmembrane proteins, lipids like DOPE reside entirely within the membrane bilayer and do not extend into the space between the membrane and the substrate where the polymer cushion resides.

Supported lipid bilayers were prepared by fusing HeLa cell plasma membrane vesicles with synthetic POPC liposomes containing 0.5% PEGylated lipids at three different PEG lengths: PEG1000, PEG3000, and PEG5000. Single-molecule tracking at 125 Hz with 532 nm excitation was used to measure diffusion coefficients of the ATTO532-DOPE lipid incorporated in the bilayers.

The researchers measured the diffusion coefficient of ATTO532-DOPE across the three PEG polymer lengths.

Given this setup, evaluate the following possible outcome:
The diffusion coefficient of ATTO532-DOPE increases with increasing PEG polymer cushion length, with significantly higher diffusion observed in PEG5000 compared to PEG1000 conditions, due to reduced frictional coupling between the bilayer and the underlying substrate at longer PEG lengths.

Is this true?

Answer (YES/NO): NO